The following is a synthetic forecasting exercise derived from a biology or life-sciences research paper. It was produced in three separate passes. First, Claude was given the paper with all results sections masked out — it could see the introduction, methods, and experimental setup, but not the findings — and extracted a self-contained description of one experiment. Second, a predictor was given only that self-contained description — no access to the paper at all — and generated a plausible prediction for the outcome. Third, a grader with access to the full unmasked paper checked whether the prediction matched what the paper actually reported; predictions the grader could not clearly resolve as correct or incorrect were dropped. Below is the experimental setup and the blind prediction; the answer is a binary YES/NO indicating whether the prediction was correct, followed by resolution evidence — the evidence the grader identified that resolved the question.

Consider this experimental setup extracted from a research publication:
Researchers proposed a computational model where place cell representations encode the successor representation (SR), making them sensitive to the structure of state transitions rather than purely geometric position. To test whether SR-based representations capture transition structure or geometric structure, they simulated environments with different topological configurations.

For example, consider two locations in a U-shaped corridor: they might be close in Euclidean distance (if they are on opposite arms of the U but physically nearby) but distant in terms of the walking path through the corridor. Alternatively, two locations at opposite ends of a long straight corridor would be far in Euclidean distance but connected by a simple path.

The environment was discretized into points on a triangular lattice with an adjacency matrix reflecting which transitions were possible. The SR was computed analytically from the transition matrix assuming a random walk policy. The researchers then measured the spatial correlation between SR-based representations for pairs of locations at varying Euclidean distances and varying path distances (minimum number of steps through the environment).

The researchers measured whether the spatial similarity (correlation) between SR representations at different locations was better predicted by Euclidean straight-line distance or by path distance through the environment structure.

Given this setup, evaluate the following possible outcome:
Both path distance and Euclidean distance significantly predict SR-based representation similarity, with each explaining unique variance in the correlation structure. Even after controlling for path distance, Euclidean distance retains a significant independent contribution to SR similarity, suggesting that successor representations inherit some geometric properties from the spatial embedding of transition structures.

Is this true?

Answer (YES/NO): YES